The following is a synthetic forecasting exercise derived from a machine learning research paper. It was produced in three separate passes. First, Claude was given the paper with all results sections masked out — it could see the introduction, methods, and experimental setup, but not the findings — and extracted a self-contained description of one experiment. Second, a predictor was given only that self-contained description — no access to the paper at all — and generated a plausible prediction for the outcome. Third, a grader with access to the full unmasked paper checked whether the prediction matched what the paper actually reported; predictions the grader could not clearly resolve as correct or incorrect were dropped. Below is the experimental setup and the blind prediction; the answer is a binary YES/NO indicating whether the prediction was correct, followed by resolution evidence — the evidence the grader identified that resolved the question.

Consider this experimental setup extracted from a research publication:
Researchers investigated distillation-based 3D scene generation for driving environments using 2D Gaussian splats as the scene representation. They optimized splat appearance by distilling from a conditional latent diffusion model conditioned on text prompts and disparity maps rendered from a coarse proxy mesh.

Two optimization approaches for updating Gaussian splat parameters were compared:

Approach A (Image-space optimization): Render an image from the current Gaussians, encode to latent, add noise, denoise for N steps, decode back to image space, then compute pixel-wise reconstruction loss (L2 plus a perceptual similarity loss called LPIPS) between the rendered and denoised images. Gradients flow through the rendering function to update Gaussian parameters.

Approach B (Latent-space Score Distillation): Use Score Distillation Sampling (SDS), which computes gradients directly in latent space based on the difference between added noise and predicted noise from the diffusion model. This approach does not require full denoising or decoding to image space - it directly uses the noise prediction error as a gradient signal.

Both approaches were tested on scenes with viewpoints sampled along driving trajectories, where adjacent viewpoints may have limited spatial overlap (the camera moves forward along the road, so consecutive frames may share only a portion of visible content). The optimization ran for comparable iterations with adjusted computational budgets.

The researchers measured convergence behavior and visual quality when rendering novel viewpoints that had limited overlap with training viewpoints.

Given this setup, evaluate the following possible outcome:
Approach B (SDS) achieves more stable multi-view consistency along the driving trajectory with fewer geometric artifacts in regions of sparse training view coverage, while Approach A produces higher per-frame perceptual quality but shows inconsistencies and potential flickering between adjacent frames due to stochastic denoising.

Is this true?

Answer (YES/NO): NO